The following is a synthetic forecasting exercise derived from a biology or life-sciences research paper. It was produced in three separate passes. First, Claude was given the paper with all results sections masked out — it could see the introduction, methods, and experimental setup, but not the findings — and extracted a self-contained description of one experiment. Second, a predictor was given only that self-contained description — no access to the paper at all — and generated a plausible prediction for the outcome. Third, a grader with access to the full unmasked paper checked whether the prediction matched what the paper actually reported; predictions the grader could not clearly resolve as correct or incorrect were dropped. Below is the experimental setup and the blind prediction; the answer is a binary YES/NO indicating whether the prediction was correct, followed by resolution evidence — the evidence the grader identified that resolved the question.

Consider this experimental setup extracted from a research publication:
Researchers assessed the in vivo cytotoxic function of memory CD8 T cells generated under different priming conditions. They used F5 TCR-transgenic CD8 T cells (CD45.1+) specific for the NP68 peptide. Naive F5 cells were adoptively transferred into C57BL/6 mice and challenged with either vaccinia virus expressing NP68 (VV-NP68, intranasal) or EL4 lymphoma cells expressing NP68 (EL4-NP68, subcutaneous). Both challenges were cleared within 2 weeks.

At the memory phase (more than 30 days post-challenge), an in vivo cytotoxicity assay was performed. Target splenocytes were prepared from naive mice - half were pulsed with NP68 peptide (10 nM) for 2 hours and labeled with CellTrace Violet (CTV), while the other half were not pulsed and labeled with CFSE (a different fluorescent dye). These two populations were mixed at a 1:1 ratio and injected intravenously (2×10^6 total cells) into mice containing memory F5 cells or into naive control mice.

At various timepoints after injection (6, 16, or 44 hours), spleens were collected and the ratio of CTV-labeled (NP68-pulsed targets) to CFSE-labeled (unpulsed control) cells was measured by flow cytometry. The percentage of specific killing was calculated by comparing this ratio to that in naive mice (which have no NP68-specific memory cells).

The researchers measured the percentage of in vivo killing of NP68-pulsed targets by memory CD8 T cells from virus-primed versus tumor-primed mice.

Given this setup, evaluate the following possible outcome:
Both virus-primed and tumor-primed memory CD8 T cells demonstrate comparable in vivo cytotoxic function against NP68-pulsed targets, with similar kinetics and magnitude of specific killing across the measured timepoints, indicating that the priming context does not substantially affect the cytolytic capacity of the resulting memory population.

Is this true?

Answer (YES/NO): YES